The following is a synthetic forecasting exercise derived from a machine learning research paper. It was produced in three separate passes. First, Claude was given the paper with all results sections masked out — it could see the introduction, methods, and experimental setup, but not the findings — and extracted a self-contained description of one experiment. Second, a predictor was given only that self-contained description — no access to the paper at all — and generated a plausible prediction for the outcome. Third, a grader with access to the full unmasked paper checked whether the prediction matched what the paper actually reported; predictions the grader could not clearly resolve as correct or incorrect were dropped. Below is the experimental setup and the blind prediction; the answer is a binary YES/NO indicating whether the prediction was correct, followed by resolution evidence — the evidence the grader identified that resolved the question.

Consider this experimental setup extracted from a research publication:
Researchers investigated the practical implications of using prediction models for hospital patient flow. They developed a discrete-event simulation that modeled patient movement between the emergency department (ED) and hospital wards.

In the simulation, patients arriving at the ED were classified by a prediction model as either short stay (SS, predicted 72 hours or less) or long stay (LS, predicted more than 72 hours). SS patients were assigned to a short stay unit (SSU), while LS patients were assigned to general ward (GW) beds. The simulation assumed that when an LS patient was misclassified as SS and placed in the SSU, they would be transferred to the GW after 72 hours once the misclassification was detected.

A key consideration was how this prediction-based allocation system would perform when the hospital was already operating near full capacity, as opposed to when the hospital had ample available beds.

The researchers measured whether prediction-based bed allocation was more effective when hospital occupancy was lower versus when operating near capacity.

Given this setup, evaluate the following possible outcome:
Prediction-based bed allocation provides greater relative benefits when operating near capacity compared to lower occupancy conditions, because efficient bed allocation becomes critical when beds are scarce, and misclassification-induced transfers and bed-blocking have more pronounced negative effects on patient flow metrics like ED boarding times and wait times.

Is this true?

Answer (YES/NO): NO